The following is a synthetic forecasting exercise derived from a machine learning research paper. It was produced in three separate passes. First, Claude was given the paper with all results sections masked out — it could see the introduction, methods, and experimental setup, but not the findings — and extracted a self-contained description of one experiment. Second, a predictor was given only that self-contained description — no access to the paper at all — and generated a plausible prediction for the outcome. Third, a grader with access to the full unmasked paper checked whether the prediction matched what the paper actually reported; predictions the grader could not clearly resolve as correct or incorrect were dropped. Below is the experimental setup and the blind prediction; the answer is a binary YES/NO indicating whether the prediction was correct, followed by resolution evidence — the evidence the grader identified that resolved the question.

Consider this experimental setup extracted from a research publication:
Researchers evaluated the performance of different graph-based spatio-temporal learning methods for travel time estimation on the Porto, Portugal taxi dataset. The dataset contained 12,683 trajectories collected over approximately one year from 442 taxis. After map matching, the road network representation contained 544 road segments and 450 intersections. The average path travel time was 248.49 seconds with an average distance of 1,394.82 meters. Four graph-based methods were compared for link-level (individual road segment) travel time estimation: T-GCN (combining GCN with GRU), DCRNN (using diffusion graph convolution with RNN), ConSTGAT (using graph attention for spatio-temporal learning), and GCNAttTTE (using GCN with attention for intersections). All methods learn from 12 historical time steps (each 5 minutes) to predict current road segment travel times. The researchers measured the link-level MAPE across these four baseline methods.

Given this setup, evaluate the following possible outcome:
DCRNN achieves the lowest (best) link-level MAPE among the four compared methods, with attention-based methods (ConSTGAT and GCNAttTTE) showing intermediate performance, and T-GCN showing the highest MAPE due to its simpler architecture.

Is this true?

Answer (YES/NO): NO